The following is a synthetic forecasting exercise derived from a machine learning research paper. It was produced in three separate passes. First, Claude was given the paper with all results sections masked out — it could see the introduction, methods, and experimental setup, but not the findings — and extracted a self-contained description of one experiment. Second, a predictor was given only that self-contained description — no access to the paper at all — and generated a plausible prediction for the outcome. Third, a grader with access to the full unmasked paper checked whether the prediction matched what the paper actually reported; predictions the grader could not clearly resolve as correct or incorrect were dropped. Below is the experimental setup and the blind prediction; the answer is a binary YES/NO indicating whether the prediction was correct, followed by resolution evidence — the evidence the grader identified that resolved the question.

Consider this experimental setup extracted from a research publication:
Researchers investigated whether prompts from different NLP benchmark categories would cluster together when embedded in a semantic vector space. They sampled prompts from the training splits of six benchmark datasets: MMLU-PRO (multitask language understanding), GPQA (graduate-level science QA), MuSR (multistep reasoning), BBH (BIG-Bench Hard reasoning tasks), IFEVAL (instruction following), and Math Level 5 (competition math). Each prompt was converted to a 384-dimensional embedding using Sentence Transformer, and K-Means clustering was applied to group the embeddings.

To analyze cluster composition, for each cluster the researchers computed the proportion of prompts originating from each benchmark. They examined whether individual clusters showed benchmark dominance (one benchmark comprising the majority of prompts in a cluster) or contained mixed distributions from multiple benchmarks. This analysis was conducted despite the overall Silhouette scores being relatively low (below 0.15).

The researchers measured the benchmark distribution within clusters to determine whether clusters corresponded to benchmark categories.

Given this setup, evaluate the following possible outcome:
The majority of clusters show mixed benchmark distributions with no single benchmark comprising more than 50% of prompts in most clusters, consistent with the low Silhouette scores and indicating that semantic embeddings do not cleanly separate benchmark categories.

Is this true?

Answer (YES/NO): NO